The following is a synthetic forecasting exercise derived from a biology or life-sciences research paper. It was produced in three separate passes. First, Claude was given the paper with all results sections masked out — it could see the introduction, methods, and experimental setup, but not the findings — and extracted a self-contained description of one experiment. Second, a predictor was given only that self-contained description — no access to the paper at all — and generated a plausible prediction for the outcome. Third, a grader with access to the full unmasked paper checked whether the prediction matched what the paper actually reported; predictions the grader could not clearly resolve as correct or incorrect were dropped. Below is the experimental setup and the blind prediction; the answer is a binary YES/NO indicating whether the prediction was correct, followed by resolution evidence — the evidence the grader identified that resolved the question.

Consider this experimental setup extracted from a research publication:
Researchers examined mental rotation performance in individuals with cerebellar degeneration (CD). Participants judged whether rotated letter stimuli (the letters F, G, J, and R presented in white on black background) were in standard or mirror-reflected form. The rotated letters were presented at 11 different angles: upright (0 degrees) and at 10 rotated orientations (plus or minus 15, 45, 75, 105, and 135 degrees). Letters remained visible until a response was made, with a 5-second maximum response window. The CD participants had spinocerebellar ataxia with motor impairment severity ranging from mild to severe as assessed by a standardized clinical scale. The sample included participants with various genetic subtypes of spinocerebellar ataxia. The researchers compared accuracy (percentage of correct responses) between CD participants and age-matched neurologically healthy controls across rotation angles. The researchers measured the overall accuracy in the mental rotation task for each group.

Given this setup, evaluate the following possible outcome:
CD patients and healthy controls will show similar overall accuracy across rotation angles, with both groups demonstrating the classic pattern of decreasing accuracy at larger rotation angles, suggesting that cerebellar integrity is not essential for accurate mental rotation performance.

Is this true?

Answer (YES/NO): NO